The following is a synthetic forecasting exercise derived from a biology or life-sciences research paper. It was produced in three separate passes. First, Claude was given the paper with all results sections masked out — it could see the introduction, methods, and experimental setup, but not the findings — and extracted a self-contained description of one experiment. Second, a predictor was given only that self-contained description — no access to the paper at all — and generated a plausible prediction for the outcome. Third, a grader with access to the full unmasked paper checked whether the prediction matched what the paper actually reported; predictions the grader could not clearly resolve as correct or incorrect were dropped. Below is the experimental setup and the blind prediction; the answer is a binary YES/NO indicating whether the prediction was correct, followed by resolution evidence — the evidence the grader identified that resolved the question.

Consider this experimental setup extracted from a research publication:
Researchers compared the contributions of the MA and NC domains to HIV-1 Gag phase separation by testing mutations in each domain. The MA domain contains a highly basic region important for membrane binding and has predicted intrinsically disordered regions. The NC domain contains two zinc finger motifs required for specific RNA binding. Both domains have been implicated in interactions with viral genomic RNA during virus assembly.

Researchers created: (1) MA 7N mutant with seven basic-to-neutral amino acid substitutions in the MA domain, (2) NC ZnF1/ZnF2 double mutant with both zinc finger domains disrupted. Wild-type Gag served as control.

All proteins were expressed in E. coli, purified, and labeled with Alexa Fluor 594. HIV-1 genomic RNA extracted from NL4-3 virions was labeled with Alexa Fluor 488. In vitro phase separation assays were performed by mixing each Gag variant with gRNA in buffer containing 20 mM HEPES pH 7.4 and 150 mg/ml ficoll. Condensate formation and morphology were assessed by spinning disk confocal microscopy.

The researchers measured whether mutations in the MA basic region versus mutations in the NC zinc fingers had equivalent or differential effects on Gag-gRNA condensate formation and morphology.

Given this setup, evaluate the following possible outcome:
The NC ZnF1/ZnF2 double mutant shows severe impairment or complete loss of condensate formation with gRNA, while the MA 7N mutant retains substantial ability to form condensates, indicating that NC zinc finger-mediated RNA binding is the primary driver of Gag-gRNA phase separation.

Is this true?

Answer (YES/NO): NO